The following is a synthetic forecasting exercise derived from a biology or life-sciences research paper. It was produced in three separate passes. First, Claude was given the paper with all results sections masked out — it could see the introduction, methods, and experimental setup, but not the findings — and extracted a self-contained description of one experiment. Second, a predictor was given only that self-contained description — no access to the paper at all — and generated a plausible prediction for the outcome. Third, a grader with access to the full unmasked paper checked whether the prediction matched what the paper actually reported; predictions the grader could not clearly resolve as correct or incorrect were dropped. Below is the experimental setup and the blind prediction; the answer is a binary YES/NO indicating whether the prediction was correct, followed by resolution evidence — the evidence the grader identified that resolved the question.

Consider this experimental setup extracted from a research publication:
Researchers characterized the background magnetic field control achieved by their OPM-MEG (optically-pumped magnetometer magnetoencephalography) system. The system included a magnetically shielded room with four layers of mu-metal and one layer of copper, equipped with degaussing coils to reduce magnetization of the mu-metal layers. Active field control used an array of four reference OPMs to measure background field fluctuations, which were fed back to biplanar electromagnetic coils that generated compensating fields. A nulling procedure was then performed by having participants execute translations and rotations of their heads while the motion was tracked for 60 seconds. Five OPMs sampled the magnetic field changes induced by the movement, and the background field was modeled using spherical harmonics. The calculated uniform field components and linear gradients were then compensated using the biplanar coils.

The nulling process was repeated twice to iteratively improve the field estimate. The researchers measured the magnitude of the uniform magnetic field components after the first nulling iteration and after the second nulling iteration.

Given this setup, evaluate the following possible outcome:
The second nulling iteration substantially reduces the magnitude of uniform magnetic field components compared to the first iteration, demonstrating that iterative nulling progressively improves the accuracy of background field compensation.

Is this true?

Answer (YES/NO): YES